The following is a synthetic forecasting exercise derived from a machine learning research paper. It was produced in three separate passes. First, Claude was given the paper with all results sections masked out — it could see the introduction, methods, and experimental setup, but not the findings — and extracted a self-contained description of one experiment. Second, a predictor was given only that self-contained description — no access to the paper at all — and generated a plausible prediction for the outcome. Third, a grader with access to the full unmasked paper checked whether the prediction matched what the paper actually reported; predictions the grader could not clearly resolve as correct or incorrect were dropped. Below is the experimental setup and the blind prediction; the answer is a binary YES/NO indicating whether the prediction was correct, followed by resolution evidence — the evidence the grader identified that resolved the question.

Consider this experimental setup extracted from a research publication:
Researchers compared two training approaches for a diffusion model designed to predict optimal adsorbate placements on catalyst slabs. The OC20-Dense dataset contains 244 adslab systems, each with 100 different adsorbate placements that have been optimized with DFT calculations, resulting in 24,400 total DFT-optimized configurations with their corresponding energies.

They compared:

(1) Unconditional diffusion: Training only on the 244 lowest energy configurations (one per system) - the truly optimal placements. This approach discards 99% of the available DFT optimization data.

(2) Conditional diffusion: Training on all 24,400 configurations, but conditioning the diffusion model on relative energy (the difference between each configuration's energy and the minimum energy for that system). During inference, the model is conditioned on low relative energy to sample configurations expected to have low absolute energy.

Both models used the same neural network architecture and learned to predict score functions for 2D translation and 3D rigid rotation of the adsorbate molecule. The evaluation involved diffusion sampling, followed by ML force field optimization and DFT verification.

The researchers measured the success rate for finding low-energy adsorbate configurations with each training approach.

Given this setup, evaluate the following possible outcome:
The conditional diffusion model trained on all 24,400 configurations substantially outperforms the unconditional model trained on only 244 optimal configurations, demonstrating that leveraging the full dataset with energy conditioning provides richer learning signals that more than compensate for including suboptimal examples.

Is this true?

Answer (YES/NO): YES